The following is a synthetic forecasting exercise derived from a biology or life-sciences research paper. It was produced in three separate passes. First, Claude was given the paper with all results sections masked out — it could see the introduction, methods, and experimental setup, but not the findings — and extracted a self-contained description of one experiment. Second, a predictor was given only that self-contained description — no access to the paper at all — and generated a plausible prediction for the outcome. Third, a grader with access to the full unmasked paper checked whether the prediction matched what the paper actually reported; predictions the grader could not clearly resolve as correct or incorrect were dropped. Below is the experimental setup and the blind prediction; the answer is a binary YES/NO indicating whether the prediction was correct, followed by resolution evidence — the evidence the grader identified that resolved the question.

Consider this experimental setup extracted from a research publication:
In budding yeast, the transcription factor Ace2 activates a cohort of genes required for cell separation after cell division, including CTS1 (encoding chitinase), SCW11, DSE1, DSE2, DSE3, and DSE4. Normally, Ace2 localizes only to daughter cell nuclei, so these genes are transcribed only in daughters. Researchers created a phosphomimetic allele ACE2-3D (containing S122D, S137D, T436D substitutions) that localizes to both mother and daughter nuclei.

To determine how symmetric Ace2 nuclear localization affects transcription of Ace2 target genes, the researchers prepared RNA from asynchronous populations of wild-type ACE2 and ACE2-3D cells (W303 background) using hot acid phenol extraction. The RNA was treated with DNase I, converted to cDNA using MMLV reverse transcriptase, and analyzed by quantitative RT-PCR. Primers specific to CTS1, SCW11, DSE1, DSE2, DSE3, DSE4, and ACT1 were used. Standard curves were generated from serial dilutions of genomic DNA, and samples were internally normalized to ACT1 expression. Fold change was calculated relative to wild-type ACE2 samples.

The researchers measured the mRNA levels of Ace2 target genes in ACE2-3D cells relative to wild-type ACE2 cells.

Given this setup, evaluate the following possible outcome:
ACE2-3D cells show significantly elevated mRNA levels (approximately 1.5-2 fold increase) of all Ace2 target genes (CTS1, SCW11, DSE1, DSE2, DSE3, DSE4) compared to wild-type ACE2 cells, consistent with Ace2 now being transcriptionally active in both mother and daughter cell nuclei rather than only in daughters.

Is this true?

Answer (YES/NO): NO